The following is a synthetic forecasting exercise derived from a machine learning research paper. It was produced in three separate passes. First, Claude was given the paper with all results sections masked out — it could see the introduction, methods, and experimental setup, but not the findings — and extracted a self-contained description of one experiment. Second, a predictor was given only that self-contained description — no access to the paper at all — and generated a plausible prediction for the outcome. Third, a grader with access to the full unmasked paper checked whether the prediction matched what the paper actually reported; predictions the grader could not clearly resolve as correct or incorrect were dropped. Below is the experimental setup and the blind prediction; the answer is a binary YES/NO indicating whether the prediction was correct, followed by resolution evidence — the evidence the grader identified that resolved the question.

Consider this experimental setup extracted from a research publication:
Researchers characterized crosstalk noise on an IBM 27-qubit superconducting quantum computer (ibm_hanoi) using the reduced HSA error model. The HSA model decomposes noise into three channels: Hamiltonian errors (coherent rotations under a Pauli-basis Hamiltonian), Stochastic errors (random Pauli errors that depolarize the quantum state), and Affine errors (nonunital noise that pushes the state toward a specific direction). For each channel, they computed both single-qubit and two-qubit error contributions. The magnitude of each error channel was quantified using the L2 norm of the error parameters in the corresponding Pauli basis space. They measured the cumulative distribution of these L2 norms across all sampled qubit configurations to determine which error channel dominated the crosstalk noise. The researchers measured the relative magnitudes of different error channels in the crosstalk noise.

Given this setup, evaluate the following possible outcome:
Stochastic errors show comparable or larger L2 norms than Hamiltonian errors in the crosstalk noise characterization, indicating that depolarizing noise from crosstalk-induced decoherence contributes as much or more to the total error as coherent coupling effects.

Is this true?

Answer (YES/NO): NO